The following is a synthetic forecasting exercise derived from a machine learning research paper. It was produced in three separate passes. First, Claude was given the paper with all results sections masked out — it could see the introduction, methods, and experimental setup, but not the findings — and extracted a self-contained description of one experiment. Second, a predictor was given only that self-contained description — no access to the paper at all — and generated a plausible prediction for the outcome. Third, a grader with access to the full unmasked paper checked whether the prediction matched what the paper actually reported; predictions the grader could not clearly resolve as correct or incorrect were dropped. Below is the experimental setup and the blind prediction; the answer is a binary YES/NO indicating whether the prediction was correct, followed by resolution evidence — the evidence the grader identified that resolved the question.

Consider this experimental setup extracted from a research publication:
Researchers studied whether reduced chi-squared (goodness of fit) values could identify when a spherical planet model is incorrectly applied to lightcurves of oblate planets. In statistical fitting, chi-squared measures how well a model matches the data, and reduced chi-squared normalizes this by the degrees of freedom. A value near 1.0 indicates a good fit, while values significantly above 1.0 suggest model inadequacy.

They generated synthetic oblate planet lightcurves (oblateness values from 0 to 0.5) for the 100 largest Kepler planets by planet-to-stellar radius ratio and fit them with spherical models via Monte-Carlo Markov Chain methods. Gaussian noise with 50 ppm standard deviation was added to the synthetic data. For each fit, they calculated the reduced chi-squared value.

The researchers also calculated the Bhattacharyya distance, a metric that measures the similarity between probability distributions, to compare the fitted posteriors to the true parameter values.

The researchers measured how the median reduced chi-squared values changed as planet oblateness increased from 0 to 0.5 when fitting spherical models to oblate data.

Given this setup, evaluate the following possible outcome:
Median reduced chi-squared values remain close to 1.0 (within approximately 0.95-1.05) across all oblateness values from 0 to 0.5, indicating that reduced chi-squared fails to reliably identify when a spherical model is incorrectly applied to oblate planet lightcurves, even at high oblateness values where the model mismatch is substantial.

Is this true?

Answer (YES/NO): NO